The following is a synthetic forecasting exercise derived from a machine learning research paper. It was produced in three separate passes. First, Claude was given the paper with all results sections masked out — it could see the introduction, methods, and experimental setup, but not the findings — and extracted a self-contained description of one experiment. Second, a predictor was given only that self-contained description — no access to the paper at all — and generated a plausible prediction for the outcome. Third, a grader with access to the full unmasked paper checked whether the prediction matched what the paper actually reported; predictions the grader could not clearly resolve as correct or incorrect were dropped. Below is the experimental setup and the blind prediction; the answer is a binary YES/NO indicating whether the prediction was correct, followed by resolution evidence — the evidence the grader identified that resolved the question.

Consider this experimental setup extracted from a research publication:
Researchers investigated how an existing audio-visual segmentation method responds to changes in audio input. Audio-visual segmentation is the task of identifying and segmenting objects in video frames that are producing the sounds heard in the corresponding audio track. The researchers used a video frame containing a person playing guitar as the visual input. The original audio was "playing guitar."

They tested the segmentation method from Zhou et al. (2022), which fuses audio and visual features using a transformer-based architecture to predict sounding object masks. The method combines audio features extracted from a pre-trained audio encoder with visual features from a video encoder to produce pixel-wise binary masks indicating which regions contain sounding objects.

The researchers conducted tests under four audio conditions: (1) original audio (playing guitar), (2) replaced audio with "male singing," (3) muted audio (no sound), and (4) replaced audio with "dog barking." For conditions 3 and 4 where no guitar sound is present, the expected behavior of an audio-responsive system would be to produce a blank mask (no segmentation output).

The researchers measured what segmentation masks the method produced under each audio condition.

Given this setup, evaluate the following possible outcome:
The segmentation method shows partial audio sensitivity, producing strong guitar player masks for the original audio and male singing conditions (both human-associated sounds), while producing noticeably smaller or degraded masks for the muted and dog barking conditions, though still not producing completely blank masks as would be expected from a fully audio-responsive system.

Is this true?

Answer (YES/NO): NO